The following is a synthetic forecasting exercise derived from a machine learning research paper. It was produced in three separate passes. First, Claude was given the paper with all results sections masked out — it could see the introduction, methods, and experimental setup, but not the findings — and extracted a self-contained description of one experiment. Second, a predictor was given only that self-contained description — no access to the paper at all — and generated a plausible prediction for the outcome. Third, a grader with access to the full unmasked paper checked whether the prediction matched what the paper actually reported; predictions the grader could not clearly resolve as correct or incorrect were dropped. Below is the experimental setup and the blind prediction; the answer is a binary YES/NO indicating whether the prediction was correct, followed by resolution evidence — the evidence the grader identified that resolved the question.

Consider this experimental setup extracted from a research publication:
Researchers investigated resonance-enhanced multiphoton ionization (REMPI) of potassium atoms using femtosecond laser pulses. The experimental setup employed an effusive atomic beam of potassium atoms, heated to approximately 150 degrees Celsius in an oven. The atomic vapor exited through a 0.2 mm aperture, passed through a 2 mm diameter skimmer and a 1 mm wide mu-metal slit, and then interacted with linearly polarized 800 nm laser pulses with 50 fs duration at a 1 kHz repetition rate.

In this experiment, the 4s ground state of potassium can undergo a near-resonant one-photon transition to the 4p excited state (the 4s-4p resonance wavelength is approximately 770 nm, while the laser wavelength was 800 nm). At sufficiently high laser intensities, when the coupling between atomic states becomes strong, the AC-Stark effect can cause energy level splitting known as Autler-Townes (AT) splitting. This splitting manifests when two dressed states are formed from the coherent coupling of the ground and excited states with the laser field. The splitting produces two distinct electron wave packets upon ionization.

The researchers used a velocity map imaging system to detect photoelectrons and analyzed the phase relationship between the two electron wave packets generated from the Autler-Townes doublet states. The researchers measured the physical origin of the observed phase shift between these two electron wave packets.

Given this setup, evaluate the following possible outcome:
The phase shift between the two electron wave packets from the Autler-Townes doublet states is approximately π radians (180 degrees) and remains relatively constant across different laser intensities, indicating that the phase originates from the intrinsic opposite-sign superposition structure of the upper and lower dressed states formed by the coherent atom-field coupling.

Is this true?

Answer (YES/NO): NO